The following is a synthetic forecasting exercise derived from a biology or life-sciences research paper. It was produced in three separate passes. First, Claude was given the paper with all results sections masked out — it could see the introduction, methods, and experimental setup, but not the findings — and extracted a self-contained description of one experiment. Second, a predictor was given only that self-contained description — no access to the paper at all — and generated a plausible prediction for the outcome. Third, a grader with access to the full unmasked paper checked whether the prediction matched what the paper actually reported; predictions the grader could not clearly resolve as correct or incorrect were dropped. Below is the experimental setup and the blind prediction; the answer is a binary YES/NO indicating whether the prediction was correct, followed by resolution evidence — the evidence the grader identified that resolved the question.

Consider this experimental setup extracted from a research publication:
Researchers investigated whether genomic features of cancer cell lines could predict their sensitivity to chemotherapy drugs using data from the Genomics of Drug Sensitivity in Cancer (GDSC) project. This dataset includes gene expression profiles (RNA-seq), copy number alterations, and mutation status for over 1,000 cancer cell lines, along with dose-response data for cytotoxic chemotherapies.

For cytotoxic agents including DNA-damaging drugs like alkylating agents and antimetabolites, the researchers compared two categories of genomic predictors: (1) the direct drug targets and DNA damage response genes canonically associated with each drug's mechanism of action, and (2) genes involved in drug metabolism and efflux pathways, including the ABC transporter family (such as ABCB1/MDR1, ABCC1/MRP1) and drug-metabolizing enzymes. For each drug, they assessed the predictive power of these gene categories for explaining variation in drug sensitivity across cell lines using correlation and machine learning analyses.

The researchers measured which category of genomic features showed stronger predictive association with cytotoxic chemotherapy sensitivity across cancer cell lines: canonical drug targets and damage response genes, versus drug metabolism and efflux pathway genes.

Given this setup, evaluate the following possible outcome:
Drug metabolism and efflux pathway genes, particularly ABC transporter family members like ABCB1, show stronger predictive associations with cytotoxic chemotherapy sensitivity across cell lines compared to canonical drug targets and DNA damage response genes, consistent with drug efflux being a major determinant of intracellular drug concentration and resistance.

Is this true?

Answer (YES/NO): YES